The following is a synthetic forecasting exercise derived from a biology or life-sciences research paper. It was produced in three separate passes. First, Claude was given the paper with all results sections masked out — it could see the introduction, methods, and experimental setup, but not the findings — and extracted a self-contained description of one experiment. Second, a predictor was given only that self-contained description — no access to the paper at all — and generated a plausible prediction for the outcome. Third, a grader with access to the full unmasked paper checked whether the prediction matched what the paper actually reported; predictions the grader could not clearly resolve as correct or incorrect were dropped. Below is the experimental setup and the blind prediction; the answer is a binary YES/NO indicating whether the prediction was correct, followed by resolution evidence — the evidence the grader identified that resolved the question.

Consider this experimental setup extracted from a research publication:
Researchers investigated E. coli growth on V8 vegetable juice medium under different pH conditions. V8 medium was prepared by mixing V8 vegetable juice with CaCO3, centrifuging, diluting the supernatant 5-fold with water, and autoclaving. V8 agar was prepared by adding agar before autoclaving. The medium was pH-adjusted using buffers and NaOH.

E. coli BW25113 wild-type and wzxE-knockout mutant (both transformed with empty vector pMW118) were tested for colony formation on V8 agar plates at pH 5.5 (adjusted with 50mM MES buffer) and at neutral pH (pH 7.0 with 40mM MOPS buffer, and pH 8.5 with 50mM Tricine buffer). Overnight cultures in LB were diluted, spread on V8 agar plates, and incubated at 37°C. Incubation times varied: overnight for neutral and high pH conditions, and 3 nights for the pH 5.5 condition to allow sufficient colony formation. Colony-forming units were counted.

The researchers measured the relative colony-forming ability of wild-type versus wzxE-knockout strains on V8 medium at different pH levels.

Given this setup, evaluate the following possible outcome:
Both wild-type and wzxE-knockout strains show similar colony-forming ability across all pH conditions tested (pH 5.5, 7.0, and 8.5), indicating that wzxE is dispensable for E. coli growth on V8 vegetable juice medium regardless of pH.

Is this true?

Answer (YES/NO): NO